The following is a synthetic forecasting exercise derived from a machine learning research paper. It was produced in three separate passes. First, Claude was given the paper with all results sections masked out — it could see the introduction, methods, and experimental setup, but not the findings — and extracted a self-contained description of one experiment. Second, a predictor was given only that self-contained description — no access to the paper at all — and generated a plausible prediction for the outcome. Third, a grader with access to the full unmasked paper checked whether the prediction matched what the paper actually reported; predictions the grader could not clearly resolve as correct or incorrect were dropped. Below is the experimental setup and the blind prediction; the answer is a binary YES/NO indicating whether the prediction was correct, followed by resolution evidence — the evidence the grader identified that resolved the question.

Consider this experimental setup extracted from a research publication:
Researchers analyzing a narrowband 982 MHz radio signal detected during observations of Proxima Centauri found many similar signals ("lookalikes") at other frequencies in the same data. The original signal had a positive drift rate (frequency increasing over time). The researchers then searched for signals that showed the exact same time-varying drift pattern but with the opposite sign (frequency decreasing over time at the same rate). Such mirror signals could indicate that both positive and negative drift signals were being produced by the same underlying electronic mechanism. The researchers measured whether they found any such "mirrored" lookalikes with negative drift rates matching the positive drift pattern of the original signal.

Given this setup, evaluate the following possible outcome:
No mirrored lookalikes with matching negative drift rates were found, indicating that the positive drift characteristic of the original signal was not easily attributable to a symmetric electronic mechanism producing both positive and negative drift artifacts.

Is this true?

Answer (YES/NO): NO